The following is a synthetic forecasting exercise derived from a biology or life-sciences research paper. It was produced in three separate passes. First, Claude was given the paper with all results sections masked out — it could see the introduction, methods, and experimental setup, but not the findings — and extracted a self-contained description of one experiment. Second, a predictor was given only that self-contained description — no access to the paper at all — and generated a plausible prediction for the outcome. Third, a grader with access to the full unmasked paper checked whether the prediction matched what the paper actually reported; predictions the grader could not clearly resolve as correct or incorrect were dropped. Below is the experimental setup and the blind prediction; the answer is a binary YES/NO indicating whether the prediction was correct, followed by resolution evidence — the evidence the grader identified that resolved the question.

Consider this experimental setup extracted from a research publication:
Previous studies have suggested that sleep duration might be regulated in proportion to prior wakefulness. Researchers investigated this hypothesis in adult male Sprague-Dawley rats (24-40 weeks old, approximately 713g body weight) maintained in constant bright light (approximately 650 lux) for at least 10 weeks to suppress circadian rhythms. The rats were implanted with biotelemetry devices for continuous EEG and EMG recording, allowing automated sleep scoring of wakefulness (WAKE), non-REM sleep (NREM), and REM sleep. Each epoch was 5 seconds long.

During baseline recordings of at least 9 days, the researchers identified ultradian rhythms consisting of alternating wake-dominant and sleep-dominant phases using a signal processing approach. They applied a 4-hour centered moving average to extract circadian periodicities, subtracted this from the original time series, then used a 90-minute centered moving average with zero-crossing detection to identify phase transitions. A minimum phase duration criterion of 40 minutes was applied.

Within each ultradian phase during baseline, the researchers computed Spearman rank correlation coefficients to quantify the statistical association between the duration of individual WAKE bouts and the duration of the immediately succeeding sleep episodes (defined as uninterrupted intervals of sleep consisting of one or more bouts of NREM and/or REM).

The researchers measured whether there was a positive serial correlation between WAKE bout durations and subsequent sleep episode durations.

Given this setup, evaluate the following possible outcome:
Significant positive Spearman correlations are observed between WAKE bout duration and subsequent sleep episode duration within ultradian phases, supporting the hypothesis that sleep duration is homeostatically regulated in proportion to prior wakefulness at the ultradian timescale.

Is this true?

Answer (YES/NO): NO